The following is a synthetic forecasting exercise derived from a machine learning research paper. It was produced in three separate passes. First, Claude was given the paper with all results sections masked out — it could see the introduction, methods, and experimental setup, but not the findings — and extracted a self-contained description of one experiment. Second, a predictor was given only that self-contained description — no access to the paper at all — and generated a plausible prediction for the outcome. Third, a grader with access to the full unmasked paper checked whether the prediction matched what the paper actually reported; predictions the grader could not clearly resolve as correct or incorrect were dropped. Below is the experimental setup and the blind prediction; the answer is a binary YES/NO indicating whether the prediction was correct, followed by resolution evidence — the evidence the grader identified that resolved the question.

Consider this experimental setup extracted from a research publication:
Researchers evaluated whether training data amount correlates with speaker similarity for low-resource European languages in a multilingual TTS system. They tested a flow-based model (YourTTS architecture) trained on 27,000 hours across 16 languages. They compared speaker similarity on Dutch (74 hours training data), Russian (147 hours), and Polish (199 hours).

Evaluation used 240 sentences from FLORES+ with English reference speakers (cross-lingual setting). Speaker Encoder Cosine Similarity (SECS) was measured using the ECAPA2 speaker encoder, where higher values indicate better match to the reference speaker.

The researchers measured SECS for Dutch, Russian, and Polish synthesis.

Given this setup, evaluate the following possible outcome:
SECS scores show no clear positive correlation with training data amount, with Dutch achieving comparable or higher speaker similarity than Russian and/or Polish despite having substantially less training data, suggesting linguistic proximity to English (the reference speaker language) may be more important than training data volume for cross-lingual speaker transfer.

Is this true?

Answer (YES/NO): NO